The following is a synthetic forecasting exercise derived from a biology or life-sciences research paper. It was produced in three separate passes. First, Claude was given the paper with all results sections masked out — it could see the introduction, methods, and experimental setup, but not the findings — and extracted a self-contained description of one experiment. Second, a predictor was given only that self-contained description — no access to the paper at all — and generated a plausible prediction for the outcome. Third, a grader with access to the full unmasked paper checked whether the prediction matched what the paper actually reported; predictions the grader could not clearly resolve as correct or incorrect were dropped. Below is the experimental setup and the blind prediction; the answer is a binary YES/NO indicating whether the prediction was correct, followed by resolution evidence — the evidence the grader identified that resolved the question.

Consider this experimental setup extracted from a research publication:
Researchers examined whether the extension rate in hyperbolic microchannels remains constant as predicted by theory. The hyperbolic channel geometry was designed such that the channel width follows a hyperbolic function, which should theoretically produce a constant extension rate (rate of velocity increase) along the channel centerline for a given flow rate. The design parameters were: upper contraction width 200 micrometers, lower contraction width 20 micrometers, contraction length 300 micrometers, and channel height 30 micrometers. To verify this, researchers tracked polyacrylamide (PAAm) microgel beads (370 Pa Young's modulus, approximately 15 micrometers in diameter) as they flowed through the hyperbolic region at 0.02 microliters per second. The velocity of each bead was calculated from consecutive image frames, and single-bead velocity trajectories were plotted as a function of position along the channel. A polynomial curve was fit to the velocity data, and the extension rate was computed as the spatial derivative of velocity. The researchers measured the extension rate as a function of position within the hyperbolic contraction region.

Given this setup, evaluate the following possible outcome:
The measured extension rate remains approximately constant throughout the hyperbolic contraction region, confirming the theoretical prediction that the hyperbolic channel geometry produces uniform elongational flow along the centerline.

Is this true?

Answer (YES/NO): NO